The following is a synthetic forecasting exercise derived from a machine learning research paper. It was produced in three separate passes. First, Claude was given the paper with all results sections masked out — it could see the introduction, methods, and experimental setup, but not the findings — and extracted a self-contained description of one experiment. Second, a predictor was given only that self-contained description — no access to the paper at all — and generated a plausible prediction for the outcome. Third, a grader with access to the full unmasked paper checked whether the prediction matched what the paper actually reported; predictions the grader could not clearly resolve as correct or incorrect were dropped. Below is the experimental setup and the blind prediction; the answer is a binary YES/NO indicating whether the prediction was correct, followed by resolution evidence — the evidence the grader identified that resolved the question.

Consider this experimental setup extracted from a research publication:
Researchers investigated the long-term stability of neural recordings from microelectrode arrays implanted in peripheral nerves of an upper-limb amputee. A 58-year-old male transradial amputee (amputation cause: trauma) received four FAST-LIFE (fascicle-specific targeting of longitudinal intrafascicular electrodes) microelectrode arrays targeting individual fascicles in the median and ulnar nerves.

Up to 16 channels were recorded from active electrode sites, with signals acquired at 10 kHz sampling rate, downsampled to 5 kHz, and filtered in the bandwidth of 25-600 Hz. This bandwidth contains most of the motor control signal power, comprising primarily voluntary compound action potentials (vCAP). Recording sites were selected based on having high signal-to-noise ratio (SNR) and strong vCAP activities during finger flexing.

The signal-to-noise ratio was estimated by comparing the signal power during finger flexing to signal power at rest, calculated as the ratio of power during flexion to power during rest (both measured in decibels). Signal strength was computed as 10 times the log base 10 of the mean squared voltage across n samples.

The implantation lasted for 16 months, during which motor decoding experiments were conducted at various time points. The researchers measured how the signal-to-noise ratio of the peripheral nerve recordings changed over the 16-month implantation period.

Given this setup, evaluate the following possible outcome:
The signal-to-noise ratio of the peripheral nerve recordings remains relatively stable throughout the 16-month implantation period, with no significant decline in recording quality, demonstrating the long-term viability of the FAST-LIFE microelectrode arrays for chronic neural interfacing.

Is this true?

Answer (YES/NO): YES